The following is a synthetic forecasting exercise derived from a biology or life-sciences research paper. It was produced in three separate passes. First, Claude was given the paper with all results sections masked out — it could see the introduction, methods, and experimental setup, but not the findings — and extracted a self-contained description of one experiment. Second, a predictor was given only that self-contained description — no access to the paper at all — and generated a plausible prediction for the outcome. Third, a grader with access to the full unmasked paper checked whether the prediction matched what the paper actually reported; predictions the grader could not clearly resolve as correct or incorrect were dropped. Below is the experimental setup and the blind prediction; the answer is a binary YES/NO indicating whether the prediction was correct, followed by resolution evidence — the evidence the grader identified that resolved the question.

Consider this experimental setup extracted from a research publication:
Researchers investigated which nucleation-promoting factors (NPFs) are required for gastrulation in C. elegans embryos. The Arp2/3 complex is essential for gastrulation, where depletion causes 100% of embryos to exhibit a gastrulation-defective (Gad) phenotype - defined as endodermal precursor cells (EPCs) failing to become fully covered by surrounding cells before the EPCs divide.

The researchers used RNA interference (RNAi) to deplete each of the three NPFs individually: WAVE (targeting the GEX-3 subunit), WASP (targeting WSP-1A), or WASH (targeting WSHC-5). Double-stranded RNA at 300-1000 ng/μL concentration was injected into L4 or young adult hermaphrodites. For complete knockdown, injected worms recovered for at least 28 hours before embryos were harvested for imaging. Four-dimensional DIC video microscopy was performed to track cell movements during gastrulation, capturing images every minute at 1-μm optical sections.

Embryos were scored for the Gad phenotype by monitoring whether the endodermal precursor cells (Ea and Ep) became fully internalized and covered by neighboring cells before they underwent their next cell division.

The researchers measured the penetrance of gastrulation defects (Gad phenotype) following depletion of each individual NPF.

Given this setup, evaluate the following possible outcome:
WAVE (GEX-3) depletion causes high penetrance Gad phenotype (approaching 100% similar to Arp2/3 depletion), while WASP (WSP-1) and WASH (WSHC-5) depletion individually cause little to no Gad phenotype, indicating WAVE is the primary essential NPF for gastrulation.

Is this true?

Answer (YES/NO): NO